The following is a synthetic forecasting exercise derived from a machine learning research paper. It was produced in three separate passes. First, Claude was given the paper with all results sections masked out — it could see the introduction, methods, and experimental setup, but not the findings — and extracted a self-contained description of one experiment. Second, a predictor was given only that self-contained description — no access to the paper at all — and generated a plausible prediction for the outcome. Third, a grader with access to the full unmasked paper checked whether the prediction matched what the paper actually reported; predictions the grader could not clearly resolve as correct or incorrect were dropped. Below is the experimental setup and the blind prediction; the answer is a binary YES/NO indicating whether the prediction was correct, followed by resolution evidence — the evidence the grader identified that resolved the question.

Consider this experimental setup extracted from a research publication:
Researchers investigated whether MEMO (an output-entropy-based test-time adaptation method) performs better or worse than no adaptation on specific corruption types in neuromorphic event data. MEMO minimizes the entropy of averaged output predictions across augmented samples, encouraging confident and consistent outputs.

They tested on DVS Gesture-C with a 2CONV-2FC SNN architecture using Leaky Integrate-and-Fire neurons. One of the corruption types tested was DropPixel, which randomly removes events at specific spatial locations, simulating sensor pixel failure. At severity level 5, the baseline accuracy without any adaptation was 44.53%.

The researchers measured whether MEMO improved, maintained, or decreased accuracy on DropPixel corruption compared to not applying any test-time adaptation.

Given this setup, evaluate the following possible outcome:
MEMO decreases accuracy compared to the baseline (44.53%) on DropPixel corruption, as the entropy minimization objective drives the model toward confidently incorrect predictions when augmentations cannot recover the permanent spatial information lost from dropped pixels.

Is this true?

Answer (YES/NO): YES